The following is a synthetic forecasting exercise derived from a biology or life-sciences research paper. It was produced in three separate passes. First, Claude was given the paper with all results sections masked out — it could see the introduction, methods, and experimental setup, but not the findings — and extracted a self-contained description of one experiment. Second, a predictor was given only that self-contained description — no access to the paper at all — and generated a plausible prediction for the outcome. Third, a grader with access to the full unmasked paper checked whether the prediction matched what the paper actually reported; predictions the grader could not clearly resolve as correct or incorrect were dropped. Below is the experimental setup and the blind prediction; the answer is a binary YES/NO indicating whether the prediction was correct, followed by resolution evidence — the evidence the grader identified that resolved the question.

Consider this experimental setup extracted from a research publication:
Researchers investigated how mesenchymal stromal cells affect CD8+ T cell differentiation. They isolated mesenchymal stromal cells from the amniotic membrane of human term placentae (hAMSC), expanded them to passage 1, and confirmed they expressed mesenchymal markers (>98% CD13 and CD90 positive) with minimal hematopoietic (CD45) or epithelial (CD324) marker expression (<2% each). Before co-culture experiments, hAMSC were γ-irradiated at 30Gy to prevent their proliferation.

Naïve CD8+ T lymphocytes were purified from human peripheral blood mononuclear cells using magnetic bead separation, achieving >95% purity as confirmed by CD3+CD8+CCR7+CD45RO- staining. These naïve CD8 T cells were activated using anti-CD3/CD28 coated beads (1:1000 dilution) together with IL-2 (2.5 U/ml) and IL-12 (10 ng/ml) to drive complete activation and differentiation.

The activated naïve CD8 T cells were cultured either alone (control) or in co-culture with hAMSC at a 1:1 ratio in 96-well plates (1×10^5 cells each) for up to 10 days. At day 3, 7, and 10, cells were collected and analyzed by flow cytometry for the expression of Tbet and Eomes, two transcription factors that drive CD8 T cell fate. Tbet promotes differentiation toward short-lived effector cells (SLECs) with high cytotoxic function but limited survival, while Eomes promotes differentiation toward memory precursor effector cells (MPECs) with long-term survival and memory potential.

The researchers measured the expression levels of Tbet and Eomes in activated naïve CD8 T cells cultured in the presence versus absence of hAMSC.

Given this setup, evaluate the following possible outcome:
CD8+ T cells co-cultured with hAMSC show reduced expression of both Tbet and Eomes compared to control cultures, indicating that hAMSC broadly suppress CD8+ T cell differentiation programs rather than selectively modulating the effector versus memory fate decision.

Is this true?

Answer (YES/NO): YES